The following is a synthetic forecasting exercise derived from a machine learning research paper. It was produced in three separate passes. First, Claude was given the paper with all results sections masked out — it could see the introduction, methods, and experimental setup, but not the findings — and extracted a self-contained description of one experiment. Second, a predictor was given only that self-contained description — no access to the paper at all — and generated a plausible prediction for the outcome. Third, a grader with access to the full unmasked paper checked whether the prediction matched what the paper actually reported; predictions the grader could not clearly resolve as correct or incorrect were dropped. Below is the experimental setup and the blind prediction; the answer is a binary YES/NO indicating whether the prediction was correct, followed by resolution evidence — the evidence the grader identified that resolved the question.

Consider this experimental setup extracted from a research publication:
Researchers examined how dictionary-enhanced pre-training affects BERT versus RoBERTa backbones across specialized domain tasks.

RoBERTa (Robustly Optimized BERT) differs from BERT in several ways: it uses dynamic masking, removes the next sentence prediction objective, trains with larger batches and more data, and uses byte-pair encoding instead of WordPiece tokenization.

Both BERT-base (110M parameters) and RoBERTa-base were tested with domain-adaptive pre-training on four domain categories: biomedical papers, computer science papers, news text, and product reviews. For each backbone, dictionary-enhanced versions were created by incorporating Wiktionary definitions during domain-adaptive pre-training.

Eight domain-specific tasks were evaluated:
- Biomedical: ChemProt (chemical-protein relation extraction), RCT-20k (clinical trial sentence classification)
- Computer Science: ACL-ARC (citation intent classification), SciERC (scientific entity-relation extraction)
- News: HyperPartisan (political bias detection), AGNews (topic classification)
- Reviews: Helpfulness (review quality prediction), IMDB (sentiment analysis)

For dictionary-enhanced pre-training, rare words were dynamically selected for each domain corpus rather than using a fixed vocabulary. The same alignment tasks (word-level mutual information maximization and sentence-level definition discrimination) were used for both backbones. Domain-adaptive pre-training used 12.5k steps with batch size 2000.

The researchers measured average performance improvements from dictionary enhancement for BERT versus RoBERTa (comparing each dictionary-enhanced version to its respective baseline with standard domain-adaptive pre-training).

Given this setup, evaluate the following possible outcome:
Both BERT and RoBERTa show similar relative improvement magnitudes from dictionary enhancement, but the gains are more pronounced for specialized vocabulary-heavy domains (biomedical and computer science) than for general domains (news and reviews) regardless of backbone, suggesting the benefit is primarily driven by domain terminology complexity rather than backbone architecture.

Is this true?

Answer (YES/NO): NO